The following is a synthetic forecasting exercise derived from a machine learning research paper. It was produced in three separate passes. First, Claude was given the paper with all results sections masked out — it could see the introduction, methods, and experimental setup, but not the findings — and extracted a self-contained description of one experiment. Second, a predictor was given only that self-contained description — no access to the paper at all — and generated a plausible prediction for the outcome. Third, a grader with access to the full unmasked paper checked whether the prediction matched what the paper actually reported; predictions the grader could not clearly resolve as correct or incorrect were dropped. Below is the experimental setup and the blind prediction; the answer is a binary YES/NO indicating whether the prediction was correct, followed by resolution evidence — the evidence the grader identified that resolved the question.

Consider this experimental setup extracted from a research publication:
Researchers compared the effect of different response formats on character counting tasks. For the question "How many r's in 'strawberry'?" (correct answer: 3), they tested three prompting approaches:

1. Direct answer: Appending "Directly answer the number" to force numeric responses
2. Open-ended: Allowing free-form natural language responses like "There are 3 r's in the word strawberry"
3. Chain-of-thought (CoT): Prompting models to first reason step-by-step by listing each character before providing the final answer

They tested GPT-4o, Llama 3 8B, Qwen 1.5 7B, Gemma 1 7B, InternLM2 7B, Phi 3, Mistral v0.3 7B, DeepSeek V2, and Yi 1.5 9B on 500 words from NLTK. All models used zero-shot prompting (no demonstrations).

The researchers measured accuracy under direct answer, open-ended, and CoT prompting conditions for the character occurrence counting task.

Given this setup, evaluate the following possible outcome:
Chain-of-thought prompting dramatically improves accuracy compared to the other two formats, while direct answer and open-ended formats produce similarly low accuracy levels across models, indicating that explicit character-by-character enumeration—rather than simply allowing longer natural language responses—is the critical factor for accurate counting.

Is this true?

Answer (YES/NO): NO